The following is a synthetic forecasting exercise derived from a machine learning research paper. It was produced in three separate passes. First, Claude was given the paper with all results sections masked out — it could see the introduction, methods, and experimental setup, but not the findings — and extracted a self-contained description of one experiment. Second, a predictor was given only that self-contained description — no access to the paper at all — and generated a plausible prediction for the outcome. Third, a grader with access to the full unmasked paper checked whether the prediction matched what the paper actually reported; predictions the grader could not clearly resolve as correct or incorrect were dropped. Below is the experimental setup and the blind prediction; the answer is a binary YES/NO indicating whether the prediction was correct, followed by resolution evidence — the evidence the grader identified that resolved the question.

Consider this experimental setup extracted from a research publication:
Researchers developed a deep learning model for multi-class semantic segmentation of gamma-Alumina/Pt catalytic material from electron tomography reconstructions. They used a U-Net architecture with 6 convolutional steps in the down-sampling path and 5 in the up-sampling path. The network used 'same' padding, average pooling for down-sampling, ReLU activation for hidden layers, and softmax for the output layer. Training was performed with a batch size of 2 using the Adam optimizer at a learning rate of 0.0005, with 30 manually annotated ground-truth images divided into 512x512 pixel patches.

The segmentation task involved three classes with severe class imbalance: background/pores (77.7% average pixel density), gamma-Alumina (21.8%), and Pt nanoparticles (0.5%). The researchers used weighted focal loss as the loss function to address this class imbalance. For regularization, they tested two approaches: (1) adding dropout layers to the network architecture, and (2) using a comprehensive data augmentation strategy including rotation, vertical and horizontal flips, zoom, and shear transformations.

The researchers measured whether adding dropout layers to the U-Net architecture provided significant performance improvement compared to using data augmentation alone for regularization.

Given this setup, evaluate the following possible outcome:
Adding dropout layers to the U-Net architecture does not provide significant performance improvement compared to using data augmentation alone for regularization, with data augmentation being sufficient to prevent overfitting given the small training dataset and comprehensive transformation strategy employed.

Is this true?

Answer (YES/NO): YES